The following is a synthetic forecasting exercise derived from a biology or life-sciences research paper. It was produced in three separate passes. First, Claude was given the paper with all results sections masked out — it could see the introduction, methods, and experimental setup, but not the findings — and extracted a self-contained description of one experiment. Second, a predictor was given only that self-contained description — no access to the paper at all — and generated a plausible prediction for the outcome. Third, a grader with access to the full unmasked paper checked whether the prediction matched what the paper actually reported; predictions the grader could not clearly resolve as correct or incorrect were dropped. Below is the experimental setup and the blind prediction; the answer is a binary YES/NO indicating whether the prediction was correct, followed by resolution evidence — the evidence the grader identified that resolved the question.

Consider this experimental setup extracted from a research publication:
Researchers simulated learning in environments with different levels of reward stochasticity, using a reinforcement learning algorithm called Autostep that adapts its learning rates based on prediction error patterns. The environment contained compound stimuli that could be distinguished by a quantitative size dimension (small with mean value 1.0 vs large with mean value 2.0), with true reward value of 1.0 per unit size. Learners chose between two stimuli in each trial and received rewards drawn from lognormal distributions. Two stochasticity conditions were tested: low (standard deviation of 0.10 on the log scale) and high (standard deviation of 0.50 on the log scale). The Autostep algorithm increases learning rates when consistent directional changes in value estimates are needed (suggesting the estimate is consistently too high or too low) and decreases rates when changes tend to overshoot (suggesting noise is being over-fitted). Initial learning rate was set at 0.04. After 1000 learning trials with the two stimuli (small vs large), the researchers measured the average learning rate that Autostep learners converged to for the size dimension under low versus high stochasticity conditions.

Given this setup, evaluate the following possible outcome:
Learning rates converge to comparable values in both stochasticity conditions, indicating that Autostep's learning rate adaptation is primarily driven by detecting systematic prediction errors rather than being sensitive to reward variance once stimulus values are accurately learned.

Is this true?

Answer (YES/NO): NO